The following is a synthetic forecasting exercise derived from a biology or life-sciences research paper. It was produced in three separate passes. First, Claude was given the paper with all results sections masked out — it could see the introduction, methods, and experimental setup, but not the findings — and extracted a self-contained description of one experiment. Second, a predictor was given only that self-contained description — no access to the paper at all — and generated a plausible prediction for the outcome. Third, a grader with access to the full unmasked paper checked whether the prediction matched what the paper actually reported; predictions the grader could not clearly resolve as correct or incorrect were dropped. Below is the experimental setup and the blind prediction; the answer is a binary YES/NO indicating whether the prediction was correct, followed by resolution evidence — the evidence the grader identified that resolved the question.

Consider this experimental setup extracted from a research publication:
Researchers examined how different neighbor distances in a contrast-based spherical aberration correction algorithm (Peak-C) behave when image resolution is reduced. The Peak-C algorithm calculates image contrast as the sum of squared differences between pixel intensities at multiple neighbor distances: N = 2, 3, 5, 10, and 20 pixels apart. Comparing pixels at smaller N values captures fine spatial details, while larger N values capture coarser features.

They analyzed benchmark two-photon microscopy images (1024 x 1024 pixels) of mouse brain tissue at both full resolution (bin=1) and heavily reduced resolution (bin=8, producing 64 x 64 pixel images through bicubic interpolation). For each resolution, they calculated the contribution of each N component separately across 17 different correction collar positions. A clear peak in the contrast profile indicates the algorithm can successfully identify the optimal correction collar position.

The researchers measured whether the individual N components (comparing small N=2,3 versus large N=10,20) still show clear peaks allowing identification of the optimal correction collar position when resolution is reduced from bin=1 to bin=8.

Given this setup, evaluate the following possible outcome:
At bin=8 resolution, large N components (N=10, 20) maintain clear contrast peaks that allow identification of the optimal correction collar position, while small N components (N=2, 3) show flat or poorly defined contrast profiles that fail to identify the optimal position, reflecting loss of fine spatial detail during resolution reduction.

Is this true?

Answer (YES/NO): NO